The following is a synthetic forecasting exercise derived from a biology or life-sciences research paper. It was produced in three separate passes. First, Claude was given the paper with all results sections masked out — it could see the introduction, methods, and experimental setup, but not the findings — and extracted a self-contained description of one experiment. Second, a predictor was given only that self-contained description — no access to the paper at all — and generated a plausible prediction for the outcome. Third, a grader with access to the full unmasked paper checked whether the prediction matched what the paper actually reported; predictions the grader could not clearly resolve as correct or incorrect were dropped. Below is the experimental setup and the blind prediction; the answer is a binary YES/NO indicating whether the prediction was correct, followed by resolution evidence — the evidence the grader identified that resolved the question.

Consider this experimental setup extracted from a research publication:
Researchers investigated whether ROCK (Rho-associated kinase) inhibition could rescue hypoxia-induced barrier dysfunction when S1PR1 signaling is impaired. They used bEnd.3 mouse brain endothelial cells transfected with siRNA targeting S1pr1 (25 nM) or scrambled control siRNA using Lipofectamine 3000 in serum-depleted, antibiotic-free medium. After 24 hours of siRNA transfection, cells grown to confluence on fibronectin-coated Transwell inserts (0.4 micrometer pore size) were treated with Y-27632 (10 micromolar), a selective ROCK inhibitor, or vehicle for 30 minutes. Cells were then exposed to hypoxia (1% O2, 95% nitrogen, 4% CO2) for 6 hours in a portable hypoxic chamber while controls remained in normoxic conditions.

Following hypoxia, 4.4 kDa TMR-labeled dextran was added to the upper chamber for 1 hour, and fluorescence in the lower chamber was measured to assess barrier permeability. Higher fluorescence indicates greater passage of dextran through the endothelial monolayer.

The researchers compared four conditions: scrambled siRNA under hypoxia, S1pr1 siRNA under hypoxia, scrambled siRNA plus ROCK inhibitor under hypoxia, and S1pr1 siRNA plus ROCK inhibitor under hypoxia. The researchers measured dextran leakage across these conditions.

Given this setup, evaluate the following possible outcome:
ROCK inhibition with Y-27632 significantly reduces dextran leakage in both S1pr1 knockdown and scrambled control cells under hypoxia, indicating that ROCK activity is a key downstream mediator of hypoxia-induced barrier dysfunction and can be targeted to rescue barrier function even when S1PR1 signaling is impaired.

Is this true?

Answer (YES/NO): YES